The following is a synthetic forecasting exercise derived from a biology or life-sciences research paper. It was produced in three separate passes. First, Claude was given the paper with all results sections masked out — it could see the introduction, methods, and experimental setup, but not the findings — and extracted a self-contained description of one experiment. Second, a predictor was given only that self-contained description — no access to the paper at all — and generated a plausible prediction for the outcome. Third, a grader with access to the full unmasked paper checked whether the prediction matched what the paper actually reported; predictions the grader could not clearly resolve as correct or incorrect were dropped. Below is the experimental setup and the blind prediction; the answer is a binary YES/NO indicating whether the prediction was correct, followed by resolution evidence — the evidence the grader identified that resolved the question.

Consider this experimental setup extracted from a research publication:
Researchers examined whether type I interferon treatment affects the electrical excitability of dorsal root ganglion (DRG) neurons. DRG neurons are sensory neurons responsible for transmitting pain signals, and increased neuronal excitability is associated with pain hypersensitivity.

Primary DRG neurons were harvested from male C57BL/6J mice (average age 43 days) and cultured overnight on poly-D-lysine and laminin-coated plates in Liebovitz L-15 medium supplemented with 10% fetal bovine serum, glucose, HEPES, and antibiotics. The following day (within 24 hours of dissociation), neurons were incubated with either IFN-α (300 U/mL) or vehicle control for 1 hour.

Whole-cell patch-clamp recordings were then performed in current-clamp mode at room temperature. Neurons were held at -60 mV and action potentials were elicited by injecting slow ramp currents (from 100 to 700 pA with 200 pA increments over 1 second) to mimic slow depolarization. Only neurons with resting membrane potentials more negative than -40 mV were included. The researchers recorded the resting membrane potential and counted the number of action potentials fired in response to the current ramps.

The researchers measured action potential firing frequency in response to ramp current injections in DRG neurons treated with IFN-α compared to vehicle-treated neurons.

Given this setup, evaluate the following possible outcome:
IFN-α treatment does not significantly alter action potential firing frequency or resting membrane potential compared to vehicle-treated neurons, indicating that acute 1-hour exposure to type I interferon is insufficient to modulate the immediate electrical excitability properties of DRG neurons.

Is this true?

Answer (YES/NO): NO